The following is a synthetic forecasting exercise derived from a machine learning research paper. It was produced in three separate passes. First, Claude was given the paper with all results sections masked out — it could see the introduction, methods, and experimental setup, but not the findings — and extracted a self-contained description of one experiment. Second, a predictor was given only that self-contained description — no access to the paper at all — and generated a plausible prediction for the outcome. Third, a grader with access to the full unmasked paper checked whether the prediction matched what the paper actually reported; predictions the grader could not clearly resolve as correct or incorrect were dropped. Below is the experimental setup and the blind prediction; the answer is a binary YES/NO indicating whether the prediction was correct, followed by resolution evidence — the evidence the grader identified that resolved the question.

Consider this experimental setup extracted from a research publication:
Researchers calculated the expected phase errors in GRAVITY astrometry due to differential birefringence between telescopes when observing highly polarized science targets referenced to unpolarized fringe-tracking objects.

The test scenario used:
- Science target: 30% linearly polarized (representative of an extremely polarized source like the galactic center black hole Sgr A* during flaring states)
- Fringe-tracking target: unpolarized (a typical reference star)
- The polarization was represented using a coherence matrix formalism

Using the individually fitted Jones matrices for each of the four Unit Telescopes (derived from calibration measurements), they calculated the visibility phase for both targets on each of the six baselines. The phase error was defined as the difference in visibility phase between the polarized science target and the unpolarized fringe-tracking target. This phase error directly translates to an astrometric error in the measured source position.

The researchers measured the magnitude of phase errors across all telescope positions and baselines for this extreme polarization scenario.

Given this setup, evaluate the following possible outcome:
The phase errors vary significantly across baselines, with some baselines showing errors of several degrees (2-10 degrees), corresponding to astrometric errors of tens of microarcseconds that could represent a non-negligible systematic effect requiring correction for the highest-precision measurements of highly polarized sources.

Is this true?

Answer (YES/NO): NO